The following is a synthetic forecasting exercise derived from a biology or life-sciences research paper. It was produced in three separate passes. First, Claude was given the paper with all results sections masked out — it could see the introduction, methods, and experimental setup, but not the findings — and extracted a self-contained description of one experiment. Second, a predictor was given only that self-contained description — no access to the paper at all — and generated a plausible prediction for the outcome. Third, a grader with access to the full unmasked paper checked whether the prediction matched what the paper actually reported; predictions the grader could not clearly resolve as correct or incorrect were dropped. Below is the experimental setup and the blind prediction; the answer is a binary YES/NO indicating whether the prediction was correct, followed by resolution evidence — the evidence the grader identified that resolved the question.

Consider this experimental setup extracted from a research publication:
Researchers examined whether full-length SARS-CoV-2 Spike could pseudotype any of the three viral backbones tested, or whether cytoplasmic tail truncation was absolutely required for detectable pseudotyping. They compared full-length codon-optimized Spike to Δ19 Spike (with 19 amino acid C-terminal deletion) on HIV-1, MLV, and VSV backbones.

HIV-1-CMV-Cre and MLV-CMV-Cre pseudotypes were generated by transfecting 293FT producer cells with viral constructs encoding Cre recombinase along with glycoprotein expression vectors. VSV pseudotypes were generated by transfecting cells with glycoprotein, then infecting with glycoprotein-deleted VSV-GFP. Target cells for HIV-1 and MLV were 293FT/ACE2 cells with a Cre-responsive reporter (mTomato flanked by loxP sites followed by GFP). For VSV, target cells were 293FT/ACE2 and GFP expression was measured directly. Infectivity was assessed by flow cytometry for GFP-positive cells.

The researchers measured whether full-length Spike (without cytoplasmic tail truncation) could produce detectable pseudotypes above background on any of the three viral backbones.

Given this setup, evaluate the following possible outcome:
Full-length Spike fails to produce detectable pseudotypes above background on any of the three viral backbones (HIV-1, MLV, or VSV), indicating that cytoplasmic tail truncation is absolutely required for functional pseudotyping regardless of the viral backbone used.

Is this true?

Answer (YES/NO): NO